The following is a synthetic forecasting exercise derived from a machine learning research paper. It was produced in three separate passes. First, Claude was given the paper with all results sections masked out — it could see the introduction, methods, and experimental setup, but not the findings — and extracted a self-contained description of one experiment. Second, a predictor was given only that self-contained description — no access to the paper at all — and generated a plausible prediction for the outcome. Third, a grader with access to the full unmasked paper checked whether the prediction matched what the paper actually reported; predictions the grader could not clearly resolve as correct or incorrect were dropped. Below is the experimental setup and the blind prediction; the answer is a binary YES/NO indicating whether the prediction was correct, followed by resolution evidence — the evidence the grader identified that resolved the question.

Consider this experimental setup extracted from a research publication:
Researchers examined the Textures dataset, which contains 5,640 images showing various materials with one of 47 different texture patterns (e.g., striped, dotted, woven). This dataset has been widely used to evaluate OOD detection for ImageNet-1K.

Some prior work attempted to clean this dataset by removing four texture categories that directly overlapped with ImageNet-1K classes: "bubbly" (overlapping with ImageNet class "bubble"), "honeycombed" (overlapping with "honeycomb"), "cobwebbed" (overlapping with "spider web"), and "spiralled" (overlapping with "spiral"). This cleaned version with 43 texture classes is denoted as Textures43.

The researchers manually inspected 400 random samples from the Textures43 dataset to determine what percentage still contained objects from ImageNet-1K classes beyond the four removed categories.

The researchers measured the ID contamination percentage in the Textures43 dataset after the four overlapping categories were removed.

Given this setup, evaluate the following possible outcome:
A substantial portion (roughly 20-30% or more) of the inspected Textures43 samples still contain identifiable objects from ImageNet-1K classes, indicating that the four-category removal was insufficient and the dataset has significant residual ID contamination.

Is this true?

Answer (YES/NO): YES